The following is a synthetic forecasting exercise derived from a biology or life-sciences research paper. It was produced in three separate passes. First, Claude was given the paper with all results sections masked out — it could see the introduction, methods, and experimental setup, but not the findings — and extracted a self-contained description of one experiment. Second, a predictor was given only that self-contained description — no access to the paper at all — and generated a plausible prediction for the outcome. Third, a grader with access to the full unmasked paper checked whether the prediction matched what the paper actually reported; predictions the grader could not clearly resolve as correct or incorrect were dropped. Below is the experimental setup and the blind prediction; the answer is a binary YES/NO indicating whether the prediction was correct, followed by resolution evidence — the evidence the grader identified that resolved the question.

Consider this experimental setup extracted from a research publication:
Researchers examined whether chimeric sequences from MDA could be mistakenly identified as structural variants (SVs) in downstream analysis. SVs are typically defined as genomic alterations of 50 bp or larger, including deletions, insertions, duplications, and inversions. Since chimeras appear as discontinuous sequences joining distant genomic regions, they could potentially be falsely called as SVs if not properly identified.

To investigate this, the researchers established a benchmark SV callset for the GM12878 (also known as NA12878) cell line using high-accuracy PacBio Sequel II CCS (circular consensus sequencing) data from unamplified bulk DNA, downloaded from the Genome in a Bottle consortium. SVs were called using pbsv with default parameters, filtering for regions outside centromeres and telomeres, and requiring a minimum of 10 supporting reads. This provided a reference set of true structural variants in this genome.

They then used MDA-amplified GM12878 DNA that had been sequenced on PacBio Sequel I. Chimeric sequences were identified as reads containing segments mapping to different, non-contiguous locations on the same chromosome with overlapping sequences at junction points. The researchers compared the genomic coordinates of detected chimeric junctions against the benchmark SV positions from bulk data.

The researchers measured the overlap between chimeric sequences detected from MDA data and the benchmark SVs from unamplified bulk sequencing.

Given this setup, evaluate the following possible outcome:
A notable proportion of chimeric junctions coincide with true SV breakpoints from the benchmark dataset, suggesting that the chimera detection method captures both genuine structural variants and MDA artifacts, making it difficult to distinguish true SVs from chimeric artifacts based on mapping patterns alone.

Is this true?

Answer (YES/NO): NO